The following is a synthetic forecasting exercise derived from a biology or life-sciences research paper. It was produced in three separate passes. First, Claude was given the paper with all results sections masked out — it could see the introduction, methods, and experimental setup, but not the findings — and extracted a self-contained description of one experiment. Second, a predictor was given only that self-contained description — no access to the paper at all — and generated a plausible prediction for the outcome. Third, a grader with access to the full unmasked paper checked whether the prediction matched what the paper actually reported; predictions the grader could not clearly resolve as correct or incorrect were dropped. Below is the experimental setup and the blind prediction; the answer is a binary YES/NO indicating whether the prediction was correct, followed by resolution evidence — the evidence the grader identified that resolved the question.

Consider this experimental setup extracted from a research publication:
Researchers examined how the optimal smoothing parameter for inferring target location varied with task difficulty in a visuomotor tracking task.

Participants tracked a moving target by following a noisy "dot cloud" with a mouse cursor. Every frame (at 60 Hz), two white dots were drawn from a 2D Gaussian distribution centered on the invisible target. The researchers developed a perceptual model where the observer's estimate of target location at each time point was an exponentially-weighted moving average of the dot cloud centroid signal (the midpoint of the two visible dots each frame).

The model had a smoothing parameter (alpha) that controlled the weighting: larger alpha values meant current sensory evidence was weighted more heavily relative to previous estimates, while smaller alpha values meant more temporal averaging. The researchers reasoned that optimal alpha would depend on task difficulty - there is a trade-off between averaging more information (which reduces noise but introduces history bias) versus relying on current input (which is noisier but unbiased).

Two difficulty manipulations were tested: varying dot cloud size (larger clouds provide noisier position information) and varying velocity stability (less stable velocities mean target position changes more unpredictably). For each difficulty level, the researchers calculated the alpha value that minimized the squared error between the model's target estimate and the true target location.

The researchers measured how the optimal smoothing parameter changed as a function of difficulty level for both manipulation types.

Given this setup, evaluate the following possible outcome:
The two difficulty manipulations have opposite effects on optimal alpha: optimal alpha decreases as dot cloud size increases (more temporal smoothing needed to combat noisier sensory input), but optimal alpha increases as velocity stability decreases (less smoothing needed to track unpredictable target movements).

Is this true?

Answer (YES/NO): YES